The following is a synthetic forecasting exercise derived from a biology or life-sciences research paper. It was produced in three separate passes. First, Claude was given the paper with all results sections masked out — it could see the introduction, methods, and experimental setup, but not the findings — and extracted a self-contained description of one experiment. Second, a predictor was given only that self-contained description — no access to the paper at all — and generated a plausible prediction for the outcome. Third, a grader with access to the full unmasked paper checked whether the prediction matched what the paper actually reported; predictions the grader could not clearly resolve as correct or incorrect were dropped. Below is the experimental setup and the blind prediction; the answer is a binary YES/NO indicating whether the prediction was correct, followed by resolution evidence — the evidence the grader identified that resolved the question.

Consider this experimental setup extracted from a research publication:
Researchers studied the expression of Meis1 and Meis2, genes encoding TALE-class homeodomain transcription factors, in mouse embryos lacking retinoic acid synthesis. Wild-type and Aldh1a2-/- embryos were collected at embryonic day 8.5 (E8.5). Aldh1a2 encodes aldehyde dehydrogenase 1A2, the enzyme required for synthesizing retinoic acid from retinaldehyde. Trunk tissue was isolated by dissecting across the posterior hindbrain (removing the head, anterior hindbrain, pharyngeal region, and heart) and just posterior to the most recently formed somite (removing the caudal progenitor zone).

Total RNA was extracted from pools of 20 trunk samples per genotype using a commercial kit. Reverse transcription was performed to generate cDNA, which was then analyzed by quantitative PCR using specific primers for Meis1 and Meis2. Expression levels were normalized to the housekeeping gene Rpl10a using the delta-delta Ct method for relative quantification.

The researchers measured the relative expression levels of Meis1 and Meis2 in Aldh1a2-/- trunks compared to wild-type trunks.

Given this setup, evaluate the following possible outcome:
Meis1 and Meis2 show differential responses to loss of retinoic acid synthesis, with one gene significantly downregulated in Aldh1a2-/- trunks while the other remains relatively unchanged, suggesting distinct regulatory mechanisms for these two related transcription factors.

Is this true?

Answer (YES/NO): NO